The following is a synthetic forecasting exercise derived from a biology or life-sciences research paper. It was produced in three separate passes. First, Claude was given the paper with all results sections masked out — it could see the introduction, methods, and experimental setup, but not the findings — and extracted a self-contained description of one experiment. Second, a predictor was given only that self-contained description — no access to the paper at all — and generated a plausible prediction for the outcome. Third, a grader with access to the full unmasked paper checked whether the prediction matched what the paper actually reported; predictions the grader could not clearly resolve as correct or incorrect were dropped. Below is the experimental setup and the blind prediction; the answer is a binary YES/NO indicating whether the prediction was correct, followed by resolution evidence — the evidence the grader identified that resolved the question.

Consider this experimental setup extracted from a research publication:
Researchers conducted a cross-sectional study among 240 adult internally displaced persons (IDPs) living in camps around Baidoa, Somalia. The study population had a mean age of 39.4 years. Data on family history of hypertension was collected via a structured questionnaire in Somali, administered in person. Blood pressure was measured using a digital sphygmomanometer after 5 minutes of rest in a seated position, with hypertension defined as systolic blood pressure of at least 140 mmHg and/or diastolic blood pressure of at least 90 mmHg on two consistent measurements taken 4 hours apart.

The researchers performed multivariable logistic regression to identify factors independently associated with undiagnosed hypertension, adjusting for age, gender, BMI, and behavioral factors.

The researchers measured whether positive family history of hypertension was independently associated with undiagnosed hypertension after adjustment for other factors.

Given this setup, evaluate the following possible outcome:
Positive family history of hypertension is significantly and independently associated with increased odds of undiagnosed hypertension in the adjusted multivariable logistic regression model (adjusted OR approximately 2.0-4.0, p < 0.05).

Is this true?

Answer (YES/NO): NO